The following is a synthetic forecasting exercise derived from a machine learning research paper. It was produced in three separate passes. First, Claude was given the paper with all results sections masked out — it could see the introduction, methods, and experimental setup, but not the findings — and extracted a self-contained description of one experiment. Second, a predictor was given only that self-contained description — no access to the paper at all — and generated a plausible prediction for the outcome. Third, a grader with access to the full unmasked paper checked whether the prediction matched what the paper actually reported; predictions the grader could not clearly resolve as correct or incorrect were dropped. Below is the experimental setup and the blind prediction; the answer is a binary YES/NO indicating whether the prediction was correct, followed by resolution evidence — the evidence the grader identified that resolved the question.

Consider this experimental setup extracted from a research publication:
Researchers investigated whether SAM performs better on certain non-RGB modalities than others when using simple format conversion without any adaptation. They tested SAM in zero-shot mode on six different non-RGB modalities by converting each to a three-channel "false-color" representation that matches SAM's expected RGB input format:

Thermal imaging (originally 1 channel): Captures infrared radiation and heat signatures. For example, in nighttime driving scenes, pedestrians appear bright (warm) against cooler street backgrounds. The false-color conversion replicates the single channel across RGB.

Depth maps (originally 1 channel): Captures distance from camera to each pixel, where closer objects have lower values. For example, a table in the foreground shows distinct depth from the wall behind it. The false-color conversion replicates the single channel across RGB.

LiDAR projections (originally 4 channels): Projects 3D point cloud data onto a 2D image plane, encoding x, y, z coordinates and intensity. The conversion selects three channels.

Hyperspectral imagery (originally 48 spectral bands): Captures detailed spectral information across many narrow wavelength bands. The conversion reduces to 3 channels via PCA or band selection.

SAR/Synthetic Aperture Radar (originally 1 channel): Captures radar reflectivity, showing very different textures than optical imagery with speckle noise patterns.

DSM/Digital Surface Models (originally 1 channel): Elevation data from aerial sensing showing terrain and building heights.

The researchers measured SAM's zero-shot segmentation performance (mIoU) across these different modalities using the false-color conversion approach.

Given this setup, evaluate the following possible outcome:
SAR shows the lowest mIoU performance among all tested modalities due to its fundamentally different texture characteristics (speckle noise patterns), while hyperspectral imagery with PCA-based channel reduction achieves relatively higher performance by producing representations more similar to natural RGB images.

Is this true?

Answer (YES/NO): YES